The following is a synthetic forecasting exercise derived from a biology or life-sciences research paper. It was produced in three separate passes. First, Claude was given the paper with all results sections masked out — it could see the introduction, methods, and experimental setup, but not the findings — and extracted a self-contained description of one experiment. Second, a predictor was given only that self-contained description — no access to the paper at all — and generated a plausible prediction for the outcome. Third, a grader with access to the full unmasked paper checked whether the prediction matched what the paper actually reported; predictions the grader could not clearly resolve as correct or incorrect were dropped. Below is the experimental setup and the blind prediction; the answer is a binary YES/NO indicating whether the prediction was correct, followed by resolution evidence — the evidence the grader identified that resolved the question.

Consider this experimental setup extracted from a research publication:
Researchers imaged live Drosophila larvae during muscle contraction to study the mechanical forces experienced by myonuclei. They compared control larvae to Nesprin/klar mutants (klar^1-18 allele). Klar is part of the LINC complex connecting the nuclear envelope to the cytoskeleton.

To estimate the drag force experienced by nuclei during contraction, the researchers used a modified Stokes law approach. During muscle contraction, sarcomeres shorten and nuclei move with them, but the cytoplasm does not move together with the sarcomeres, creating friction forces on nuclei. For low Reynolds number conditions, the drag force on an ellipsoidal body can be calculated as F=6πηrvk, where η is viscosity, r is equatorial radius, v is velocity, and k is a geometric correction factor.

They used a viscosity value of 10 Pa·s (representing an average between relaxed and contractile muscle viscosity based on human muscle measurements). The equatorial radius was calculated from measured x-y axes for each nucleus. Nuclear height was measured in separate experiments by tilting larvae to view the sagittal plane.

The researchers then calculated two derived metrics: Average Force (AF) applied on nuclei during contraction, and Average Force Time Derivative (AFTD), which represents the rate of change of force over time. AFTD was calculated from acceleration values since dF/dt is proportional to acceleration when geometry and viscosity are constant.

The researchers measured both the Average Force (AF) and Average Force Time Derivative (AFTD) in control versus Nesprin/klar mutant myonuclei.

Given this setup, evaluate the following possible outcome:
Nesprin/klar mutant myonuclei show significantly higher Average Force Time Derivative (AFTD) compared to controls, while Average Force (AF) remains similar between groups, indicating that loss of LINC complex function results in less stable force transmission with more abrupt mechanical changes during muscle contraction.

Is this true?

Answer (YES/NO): YES